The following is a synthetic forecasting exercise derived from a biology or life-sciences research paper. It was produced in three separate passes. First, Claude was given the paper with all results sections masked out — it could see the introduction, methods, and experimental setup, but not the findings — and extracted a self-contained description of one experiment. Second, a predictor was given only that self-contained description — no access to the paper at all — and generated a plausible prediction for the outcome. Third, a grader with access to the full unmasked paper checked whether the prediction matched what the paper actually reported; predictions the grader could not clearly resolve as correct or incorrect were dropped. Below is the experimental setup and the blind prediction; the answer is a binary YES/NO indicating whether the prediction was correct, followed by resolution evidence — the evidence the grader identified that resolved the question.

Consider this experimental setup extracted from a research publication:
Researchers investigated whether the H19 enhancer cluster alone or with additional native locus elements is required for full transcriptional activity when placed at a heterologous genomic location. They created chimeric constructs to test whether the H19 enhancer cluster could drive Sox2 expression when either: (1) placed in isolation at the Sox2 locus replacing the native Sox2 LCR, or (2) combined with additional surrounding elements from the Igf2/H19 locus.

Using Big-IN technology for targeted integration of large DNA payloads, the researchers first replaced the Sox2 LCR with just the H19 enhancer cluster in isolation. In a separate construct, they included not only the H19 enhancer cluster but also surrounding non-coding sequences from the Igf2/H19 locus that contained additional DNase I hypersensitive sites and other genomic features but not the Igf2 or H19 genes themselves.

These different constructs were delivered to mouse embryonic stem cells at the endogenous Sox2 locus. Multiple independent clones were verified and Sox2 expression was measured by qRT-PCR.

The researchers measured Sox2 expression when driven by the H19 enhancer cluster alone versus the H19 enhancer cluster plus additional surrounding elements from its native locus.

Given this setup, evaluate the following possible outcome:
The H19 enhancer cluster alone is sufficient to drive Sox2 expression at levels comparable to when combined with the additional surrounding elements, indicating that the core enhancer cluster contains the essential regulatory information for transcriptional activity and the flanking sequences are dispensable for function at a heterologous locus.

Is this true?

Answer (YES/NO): NO